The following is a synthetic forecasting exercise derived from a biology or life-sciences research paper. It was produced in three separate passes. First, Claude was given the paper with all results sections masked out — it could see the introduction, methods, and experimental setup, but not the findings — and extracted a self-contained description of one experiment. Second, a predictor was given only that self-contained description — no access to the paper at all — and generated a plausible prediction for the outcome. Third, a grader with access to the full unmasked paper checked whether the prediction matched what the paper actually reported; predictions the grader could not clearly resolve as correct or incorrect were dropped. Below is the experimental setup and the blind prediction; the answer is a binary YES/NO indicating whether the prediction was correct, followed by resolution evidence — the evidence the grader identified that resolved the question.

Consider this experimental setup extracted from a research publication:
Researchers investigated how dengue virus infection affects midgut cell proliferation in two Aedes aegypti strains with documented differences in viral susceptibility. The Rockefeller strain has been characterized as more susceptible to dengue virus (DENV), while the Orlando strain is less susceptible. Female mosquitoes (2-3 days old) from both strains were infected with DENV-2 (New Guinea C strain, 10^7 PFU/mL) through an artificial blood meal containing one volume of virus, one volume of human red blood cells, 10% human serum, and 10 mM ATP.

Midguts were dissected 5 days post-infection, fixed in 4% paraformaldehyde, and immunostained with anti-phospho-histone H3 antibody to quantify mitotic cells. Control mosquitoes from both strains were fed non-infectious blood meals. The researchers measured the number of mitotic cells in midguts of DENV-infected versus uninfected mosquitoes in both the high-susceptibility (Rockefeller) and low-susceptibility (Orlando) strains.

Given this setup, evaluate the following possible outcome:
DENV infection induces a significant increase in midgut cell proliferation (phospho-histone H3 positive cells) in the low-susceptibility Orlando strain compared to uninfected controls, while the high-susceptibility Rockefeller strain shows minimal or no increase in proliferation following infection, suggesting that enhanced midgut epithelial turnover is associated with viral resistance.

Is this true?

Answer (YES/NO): NO